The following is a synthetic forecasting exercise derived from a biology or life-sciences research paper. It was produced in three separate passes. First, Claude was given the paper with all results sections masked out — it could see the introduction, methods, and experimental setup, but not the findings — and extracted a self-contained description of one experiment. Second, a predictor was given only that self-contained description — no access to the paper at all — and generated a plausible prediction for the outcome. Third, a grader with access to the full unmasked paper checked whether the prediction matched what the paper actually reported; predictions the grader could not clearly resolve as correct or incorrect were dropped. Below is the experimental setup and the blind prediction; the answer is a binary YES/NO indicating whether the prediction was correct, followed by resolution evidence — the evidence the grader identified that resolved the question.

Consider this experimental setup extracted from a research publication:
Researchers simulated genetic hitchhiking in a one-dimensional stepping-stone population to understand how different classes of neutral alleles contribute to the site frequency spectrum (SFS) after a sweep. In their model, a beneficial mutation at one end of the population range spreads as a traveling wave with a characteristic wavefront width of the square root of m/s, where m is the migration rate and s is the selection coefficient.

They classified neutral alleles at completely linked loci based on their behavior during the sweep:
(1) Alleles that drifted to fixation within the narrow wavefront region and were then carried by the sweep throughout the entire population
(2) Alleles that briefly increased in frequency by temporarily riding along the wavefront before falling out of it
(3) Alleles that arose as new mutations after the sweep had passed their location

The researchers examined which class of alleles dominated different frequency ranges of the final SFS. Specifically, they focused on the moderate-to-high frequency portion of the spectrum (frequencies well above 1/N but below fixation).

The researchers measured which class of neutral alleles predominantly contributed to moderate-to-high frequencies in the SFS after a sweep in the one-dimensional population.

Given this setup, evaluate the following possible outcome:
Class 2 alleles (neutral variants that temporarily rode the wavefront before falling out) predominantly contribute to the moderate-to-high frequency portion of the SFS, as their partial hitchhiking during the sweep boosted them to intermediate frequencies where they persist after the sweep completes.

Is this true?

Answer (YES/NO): NO